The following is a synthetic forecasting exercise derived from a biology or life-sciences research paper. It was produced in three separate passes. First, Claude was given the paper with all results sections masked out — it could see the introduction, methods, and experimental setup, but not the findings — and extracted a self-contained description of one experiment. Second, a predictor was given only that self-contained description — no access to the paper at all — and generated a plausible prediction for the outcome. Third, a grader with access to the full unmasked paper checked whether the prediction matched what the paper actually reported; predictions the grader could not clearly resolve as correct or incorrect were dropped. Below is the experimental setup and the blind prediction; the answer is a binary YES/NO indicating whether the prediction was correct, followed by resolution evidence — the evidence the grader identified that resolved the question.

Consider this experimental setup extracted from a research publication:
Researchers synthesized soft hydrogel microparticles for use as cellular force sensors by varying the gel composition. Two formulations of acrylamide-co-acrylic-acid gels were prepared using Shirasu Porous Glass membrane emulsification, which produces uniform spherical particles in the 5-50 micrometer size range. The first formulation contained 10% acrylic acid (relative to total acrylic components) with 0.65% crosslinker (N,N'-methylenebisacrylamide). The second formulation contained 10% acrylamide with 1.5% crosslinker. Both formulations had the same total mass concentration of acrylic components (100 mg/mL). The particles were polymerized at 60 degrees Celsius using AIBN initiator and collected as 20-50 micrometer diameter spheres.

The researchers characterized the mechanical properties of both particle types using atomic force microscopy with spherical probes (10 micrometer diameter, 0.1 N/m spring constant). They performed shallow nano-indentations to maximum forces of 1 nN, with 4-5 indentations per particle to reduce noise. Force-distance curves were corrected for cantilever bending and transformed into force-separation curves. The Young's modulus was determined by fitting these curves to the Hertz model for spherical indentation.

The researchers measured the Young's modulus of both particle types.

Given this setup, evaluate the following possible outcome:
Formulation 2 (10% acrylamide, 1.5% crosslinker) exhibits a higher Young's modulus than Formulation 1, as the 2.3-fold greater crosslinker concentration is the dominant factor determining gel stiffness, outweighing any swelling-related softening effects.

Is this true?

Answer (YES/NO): NO